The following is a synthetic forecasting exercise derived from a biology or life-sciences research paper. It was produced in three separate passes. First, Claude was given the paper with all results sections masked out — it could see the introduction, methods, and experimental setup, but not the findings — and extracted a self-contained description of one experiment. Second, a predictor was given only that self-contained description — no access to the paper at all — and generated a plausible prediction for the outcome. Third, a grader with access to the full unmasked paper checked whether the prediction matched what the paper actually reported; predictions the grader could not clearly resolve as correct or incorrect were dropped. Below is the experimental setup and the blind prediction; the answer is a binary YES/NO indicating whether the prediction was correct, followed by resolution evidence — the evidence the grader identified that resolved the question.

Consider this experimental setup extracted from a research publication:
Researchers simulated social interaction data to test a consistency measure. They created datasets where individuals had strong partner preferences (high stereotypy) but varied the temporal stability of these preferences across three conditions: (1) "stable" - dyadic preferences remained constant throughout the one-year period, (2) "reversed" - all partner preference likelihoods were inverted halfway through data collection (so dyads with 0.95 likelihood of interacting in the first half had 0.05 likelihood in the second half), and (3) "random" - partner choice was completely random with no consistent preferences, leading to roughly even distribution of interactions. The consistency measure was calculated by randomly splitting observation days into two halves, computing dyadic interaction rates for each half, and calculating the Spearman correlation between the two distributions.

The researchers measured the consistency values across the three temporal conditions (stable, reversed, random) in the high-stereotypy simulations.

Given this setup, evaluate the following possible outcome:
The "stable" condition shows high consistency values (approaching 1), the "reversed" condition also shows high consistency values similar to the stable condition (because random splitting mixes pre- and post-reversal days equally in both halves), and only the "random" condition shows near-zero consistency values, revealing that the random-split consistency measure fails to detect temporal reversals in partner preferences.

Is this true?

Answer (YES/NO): NO